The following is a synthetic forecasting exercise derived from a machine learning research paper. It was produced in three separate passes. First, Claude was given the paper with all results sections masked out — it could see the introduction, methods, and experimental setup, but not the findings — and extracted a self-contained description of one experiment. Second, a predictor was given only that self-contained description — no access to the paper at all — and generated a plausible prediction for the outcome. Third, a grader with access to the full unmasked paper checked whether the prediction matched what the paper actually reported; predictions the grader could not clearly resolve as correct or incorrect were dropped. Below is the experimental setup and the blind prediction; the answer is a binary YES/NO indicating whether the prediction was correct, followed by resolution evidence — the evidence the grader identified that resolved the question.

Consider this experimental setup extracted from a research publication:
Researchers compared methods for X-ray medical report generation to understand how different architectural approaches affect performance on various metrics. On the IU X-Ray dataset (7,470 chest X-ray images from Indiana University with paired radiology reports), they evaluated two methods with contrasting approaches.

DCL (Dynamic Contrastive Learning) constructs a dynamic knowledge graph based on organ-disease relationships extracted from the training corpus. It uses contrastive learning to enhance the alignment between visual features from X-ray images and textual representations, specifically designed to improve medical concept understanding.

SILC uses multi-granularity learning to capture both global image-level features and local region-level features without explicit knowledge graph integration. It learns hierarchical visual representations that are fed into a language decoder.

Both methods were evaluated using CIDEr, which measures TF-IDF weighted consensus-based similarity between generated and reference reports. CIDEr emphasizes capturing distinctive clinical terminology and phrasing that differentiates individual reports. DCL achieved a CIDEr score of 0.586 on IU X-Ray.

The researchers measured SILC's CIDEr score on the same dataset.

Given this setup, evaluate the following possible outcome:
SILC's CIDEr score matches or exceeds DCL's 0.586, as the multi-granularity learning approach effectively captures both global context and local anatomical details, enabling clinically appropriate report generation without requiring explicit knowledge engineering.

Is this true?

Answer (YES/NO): NO